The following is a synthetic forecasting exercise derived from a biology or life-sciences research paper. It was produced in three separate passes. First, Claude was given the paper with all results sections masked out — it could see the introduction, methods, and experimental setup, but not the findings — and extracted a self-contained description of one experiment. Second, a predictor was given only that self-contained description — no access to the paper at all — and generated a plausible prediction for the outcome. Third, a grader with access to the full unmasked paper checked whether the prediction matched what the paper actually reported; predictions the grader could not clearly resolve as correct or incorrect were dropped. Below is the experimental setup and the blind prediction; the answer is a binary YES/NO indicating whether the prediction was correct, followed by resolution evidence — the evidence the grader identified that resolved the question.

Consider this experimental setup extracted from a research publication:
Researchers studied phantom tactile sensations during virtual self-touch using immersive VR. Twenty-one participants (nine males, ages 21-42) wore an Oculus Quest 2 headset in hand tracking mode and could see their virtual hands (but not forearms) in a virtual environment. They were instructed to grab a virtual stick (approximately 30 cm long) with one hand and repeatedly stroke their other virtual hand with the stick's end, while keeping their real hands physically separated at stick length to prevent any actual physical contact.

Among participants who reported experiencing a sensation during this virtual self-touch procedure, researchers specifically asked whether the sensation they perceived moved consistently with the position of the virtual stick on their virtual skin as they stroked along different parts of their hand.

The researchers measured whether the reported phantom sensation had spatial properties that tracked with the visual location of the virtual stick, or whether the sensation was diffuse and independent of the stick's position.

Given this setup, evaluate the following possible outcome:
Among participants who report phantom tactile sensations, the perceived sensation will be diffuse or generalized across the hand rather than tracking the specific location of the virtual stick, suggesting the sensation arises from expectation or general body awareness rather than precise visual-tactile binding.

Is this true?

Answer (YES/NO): NO